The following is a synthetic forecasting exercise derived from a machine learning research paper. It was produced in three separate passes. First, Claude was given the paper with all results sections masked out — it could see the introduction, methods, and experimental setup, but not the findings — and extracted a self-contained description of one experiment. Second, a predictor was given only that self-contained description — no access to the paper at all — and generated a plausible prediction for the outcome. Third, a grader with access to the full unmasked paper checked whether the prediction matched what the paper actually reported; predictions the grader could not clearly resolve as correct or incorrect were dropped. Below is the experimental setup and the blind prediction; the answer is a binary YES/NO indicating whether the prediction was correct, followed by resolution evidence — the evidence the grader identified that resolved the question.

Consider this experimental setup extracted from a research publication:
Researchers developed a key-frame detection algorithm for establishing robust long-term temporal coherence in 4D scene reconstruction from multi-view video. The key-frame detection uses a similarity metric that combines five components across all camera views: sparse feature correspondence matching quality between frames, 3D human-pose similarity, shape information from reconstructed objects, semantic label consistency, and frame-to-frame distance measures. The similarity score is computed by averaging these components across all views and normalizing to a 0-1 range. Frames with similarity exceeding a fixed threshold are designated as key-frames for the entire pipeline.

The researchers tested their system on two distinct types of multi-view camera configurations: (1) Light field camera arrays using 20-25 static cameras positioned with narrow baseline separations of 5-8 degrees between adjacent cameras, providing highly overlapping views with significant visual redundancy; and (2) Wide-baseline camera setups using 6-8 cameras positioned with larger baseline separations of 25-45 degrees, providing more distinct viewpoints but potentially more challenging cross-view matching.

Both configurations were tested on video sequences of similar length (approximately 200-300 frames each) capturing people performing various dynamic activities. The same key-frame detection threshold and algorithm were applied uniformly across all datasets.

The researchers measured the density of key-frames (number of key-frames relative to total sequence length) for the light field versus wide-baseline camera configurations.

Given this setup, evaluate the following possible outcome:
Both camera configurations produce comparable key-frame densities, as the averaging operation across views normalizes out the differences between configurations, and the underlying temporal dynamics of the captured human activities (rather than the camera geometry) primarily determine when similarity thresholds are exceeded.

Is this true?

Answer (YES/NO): NO